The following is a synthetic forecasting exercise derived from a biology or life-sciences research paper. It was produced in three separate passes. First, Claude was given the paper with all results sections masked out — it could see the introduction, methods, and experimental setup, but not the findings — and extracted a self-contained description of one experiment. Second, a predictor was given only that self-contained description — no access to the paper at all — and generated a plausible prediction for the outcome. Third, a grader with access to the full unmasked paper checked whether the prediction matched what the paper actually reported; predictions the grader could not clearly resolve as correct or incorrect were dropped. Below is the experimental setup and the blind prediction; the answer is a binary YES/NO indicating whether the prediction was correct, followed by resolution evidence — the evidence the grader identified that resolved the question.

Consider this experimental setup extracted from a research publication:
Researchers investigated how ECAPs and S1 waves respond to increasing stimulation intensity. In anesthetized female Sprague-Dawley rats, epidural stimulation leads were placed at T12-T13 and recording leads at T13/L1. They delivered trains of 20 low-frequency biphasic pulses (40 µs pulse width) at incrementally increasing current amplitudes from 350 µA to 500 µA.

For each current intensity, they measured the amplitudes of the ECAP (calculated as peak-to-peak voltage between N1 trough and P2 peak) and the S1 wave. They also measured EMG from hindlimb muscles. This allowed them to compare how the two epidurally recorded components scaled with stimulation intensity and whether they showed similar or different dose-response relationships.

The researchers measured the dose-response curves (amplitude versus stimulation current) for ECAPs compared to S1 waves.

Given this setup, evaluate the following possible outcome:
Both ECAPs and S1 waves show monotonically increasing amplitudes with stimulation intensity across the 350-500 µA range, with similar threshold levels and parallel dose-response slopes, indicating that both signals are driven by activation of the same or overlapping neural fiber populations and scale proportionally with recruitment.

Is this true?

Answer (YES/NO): NO